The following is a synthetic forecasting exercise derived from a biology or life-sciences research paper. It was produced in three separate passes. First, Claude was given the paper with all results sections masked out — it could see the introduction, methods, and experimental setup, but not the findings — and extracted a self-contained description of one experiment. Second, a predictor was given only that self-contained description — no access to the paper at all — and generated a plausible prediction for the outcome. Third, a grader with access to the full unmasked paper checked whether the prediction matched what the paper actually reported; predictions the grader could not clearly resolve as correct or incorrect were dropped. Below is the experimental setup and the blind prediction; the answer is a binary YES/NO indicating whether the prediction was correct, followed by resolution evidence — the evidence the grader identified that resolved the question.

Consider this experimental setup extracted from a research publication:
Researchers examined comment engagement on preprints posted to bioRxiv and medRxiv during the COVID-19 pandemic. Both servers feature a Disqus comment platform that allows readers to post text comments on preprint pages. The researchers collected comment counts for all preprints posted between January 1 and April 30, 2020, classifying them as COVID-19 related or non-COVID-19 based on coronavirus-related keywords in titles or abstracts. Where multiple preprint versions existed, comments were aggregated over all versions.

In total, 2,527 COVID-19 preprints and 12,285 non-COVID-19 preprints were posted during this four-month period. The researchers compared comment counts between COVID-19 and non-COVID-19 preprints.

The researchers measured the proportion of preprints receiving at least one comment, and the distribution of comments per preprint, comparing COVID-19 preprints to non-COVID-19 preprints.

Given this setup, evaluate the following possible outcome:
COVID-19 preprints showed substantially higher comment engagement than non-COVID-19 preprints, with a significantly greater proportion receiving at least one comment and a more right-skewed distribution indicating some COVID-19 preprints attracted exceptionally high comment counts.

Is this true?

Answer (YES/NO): YES